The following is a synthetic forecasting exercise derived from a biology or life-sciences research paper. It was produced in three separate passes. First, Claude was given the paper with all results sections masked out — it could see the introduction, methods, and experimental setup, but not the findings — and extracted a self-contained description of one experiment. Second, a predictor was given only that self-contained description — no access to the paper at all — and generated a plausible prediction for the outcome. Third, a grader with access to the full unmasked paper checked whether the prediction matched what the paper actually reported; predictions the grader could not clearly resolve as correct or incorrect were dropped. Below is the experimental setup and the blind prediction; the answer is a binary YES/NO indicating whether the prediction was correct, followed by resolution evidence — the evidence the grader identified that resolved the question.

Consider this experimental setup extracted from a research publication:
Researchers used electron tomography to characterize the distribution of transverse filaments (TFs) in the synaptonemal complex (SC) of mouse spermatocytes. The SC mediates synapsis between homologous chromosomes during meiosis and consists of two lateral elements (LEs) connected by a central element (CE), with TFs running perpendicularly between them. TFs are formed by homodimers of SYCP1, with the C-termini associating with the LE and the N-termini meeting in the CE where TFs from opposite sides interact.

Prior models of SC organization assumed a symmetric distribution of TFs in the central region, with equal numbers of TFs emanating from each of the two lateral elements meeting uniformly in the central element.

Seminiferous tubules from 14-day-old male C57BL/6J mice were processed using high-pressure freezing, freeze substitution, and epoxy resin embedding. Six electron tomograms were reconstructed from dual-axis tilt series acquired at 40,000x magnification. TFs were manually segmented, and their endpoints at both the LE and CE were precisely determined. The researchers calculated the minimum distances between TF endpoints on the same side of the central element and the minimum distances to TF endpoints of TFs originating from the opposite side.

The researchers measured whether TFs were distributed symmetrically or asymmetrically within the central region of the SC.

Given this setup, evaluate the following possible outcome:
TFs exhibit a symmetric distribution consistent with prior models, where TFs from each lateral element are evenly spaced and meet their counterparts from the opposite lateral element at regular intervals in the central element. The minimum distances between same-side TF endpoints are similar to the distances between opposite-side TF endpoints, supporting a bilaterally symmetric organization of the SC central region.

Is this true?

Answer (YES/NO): NO